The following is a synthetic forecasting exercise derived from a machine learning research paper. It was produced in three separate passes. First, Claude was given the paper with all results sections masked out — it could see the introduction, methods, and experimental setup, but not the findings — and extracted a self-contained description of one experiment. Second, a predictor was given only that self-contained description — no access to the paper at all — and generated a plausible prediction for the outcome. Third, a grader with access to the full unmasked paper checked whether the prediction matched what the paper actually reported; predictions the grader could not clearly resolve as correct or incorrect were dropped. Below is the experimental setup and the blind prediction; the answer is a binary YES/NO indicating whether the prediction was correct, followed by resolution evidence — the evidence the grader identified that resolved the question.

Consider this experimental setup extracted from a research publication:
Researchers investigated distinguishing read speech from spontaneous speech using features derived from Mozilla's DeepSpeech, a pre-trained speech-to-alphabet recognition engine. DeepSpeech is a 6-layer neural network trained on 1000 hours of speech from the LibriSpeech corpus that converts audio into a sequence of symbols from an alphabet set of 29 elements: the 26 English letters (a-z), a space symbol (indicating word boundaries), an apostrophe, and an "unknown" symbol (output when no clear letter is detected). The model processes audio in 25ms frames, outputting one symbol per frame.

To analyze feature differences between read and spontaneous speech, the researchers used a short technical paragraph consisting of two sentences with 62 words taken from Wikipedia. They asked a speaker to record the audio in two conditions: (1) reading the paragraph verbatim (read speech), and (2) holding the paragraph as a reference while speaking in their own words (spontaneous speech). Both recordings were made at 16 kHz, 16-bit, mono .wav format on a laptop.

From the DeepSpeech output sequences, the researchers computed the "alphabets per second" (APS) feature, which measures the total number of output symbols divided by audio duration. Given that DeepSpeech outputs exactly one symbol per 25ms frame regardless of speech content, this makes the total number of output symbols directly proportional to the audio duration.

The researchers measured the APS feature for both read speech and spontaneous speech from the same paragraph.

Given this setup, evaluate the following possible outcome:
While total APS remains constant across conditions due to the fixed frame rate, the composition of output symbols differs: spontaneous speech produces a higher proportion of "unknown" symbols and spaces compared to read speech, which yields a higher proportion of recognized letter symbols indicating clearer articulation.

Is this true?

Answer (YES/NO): NO